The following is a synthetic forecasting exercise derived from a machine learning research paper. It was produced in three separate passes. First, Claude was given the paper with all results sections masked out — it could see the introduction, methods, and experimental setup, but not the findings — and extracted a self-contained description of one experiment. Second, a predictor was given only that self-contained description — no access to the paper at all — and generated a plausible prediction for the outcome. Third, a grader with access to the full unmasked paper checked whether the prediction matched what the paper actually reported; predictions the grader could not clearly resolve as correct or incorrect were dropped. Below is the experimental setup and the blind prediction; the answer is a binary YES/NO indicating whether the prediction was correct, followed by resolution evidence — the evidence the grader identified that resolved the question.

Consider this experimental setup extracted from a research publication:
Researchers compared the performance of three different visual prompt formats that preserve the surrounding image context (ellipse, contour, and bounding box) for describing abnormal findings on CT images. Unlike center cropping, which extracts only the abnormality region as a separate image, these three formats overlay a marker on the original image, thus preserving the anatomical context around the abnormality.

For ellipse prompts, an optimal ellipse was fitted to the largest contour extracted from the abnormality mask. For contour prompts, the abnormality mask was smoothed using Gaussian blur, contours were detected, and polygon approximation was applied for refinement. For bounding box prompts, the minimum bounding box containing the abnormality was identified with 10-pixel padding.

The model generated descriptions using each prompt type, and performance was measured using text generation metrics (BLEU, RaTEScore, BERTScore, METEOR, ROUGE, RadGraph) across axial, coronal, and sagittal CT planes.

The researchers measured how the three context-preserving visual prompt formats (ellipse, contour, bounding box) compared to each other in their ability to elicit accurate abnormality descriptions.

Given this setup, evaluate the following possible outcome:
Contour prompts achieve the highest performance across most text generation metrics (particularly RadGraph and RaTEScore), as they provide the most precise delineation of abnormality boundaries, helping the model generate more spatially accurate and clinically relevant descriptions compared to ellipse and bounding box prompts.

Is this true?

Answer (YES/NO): NO